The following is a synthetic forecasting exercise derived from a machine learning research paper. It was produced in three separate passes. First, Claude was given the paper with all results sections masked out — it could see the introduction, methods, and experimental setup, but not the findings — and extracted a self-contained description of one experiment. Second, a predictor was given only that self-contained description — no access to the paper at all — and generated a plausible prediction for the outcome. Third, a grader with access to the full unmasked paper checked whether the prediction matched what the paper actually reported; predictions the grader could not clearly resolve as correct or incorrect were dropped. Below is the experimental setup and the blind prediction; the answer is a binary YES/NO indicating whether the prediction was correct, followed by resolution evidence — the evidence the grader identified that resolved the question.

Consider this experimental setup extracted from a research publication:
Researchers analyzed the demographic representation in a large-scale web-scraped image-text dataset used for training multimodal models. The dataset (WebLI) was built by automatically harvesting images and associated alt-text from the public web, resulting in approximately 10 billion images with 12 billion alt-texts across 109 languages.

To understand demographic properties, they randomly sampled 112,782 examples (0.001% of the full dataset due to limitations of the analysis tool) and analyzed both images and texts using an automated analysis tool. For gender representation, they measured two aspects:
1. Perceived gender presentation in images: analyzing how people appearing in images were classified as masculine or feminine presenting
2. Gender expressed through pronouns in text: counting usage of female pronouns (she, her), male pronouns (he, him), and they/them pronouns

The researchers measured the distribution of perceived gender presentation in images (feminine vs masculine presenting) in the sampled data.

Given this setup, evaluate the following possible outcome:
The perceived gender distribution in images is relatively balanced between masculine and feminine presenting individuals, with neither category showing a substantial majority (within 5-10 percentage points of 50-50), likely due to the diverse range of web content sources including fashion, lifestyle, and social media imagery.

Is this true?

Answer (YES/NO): YES